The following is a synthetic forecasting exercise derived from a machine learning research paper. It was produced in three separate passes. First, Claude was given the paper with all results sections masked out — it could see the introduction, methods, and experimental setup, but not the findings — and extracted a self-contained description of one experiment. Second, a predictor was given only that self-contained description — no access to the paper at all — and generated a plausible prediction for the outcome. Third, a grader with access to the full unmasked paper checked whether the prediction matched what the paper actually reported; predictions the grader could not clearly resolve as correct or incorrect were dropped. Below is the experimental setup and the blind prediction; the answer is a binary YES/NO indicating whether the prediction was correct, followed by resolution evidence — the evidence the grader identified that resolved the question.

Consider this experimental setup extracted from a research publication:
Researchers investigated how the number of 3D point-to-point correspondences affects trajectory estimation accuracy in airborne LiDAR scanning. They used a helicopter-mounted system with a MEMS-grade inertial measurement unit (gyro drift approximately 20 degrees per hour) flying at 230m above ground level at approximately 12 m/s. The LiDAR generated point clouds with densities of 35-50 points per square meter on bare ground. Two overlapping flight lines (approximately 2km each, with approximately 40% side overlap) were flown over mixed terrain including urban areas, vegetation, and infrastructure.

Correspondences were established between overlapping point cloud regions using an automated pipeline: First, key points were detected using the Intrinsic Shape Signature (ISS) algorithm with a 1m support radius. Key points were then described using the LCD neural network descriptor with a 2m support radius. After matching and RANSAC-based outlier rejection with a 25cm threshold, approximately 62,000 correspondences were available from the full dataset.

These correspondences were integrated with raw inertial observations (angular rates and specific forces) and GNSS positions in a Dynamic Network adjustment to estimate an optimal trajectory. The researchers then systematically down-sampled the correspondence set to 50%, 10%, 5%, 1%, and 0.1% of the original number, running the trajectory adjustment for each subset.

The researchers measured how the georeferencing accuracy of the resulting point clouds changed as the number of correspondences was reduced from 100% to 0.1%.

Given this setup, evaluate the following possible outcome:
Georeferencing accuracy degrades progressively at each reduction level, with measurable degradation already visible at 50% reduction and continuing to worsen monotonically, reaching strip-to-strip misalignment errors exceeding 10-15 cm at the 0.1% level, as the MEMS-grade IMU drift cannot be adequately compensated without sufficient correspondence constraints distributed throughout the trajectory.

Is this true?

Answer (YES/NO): NO